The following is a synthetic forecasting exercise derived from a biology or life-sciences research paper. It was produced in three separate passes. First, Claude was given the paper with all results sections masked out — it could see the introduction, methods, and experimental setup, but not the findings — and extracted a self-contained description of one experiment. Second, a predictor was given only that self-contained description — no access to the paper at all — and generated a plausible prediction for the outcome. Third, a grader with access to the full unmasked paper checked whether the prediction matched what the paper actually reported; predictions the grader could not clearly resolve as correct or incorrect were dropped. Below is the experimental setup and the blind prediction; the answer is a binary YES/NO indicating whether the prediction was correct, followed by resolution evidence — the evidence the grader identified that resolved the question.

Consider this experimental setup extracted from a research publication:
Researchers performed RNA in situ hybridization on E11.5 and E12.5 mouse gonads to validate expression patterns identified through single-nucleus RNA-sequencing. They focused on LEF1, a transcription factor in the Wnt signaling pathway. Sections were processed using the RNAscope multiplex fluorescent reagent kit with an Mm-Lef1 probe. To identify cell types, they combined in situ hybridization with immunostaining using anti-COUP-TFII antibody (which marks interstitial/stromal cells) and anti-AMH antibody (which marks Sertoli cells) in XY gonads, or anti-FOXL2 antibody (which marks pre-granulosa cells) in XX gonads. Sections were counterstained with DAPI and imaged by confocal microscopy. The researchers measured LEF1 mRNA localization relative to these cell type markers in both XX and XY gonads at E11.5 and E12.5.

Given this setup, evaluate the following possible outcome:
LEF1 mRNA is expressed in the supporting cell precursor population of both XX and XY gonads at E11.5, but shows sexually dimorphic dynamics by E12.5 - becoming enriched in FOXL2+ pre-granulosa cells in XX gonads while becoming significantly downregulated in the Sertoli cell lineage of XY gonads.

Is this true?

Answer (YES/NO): NO